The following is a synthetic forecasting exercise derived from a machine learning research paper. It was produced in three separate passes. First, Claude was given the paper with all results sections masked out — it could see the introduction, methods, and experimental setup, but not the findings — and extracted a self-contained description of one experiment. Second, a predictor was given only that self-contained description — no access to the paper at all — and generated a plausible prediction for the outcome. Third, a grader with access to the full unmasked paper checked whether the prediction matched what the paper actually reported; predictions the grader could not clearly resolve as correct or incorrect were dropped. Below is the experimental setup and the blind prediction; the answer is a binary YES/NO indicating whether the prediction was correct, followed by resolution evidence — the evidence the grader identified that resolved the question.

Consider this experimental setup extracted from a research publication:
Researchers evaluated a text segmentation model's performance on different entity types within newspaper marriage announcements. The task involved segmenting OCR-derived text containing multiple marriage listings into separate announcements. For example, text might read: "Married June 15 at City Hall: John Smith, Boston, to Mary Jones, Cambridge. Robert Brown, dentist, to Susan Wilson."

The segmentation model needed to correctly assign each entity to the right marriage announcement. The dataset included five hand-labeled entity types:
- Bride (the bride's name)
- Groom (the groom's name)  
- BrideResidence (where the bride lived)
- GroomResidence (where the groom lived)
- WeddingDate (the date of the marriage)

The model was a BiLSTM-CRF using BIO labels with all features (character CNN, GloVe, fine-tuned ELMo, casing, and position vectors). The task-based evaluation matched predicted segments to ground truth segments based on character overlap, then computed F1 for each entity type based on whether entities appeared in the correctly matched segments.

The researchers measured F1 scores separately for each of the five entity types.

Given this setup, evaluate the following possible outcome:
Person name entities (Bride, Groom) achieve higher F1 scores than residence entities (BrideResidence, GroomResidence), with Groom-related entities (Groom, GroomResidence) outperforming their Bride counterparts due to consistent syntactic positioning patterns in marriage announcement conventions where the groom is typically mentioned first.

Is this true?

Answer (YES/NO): NO